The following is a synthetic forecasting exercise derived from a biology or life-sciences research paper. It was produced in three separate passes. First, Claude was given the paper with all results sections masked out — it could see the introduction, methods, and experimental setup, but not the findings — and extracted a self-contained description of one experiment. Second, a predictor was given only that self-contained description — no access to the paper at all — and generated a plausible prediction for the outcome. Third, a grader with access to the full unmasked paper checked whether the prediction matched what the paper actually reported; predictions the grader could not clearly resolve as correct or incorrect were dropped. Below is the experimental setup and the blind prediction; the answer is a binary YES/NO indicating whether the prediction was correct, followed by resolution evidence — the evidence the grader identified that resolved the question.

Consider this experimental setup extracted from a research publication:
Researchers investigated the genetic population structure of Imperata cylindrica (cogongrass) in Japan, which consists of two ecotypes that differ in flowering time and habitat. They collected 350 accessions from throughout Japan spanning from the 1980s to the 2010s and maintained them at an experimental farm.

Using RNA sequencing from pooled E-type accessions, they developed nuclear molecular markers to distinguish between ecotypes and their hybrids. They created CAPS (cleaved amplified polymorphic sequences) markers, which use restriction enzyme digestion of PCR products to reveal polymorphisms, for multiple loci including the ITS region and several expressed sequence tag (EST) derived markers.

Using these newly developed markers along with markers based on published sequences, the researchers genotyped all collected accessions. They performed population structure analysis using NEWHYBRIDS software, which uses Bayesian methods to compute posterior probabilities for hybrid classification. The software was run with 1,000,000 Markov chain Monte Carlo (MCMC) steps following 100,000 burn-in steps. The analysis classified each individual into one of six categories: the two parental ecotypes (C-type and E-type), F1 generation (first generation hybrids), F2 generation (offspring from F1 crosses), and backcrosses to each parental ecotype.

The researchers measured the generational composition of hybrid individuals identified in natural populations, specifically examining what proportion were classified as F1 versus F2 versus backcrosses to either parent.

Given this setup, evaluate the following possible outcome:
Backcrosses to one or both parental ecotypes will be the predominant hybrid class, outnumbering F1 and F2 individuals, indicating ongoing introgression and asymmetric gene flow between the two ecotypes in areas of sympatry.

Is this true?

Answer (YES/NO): NO